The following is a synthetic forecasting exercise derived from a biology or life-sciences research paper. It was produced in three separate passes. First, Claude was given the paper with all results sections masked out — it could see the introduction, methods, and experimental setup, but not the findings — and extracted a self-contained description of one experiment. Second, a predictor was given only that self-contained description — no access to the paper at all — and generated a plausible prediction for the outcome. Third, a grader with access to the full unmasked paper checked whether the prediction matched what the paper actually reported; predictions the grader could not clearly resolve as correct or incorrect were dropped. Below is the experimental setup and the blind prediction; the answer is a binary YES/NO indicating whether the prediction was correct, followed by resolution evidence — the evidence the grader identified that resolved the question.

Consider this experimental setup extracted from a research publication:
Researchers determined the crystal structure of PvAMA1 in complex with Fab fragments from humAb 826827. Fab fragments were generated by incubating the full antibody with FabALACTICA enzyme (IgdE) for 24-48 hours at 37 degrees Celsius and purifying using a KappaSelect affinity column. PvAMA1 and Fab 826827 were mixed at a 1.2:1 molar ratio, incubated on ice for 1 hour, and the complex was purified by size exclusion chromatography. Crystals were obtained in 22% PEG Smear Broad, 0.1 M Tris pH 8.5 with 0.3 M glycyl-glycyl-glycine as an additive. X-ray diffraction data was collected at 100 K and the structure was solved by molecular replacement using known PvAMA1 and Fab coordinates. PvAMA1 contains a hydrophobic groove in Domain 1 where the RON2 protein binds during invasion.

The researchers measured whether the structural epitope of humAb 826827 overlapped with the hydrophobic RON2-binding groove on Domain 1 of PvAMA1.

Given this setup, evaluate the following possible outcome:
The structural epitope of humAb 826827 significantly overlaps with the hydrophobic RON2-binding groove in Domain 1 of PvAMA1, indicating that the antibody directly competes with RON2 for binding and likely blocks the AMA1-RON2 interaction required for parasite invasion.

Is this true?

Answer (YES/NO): YES